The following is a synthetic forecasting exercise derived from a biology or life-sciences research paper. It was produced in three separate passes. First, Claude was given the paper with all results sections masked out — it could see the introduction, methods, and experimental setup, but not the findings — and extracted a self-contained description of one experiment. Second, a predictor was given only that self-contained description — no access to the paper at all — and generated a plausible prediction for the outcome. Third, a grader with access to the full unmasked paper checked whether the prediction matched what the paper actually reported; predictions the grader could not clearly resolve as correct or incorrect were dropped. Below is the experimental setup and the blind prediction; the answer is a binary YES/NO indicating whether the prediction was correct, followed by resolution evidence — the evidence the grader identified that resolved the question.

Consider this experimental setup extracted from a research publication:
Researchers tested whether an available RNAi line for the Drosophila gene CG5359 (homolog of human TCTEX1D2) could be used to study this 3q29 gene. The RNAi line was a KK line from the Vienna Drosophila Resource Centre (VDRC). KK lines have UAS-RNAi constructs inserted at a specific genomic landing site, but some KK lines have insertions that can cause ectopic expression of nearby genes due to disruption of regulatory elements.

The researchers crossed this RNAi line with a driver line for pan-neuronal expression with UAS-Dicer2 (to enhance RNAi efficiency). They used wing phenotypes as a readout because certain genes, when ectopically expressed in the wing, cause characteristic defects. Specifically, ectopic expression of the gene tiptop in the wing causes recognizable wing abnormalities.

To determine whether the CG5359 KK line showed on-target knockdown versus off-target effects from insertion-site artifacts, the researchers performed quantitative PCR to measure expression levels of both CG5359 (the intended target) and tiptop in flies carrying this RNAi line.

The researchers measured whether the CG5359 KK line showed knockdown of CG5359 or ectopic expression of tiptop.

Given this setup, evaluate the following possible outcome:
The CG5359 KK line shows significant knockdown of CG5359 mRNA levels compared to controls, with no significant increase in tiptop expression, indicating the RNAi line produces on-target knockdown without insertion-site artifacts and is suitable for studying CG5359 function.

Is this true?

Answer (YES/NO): NO